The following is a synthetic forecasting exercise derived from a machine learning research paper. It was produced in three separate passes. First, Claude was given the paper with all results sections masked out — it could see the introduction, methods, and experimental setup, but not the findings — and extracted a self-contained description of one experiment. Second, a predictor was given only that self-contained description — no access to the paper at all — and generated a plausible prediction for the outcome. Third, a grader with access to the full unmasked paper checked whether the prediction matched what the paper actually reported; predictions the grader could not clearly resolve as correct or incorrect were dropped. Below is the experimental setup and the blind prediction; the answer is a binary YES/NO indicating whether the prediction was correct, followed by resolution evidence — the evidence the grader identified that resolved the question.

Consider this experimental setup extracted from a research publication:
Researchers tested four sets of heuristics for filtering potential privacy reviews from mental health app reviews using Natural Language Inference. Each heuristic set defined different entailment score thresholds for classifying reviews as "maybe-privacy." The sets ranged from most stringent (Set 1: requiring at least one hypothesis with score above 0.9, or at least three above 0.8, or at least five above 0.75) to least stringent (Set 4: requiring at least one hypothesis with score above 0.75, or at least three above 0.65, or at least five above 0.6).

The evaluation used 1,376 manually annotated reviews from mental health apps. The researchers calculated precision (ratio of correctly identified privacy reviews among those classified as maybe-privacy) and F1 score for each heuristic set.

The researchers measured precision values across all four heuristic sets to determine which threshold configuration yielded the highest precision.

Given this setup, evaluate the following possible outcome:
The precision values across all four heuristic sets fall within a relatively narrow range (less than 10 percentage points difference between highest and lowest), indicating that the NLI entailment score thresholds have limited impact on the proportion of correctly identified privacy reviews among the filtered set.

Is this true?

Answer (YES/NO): YES